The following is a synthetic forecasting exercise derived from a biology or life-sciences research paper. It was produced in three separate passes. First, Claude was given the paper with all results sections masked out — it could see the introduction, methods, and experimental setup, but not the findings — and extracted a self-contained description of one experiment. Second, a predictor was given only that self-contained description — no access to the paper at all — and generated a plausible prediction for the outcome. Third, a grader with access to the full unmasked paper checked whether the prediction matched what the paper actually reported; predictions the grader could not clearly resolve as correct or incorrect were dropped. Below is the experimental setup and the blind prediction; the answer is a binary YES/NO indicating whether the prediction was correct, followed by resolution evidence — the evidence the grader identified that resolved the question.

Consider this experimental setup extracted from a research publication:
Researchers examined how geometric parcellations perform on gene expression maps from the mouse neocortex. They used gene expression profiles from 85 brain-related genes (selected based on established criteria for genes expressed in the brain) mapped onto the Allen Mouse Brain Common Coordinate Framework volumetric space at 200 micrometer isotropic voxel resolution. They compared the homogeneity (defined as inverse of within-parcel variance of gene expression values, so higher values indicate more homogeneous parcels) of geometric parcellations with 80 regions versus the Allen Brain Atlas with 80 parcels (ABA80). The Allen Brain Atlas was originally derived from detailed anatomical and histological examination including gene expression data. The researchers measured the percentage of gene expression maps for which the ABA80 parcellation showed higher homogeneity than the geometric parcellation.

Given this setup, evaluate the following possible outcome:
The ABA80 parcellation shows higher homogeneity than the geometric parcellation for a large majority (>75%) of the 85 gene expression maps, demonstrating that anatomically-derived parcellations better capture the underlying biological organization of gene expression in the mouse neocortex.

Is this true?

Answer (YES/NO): NO